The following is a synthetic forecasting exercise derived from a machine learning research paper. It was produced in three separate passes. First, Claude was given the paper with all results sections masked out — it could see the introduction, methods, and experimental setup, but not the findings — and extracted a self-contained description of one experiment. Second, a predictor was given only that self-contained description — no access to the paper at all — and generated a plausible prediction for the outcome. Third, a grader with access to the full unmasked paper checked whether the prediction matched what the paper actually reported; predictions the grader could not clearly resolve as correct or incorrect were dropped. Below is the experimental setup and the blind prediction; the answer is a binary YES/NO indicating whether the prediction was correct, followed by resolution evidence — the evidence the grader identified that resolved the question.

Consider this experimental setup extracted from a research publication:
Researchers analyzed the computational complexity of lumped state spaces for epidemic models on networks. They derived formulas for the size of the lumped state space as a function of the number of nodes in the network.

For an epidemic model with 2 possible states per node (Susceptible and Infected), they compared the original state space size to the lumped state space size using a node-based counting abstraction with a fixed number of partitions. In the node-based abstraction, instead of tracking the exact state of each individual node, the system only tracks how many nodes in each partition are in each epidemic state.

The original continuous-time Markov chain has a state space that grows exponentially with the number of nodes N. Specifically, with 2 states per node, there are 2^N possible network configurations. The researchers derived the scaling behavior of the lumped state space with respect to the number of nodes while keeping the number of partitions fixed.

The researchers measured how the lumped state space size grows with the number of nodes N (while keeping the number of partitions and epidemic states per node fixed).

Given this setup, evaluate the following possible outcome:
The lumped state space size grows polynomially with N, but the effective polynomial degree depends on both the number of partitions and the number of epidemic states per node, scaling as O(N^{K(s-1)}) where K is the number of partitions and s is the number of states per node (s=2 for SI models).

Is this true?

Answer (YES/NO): YES